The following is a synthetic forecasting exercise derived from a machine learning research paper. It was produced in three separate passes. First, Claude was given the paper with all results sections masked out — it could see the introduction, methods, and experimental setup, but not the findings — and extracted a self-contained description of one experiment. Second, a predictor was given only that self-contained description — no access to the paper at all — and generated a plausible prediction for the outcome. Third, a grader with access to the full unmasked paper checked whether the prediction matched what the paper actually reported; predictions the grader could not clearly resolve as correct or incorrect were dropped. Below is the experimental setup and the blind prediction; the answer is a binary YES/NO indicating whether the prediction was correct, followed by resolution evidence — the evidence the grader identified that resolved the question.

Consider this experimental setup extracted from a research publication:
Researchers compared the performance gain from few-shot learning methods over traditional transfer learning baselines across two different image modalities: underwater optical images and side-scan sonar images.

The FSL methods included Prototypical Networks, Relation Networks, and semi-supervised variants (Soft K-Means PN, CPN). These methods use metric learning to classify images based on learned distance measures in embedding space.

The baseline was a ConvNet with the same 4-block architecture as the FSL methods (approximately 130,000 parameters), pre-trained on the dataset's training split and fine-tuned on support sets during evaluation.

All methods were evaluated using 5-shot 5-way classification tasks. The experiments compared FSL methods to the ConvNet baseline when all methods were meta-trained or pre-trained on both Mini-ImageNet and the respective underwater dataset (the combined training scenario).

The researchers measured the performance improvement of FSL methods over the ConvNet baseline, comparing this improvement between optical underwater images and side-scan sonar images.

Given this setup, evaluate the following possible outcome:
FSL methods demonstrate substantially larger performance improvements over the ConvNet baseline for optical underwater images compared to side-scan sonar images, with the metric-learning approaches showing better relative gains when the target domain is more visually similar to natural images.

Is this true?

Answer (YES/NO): NO